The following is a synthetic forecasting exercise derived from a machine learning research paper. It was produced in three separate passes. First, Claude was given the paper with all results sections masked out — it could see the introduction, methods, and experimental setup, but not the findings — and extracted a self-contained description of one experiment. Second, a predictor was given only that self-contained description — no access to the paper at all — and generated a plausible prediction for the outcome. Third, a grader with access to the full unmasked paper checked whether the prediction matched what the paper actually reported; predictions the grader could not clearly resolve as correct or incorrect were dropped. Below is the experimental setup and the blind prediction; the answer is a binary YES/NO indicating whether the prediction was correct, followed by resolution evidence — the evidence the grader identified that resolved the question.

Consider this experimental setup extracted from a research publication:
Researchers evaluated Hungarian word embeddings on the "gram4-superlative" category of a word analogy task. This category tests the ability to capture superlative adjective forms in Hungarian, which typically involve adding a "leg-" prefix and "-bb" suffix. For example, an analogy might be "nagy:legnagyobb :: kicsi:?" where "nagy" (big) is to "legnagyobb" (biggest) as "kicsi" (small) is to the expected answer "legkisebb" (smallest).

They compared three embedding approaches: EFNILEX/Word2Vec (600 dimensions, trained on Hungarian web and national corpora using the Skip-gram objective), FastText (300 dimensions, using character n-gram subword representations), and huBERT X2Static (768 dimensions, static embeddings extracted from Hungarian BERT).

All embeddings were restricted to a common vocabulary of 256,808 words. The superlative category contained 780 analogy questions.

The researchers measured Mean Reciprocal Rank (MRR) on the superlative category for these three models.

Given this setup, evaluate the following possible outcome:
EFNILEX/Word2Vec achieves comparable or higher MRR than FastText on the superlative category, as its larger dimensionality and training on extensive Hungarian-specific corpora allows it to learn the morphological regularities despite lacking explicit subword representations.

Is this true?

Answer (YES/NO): YES